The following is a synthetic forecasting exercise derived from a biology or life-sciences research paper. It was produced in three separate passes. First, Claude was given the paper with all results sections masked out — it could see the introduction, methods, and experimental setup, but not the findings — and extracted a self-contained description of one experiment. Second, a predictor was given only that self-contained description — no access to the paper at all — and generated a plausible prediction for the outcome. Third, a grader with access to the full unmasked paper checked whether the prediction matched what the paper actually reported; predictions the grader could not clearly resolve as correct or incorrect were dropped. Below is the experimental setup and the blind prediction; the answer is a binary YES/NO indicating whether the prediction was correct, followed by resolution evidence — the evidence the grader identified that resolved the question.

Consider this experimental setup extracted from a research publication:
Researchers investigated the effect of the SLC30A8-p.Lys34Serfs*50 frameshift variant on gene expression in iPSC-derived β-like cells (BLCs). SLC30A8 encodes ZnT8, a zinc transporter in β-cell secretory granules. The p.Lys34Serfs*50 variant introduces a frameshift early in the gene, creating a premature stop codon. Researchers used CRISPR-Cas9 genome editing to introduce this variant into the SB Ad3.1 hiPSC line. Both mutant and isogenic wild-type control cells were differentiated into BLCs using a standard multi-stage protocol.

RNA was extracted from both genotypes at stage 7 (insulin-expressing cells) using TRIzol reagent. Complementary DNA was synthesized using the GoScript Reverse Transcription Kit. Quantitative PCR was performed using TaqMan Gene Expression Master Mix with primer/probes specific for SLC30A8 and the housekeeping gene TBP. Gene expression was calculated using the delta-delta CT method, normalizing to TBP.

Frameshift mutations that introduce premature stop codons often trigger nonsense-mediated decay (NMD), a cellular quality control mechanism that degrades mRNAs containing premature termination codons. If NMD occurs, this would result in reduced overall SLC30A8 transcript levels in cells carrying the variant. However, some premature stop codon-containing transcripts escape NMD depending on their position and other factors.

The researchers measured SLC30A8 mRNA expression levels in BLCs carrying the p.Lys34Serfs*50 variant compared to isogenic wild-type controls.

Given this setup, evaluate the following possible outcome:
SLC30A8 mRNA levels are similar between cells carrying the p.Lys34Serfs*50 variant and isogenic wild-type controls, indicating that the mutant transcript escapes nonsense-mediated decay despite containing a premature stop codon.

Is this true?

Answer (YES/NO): NO